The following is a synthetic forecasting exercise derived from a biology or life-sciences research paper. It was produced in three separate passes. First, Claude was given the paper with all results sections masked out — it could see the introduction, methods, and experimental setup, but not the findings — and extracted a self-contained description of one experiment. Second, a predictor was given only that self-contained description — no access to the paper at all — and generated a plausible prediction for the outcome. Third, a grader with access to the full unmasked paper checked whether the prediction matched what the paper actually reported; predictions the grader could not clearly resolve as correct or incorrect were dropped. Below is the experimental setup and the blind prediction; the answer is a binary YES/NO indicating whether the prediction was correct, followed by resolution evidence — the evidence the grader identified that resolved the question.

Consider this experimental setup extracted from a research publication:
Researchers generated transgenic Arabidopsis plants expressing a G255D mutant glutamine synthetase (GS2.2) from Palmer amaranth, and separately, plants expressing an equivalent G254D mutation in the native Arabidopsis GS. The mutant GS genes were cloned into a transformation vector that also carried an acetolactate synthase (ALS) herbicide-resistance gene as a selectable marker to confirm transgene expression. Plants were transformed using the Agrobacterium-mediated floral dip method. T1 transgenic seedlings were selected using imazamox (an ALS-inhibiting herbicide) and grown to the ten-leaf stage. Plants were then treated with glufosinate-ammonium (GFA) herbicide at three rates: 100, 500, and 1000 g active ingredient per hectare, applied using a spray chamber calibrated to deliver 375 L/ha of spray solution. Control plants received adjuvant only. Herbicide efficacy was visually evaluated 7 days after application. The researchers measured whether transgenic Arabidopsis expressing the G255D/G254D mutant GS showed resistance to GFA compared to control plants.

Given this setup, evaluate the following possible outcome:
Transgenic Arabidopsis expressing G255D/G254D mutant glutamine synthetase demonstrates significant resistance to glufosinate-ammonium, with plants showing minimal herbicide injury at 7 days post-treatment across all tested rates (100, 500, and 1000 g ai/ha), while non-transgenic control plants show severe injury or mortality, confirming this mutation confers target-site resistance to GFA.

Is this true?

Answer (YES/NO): NO